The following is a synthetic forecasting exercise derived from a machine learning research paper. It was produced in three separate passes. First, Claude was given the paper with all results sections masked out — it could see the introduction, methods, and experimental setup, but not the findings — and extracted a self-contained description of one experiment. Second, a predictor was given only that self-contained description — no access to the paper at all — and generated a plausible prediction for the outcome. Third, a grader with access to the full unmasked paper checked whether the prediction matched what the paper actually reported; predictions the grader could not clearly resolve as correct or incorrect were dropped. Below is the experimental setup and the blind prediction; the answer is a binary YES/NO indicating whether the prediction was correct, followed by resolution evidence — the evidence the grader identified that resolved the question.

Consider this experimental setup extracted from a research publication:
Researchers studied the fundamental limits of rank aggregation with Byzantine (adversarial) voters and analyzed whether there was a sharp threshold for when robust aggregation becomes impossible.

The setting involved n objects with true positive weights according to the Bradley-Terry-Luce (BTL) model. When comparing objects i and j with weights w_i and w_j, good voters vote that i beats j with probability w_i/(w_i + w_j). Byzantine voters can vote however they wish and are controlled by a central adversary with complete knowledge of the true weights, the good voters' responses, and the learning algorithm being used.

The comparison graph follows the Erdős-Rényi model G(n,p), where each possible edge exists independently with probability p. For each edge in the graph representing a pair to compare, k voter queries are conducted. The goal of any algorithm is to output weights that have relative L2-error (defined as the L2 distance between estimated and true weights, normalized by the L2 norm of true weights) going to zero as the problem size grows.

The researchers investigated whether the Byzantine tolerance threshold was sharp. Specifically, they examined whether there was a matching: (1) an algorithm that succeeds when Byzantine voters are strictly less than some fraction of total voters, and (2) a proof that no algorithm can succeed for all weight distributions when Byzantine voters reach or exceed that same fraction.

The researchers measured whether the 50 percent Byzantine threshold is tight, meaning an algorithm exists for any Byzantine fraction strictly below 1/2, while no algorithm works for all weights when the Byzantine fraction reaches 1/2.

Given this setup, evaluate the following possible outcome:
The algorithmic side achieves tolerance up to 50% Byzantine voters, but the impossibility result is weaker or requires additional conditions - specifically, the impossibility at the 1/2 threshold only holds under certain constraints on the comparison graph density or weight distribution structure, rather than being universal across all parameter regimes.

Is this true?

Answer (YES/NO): NO